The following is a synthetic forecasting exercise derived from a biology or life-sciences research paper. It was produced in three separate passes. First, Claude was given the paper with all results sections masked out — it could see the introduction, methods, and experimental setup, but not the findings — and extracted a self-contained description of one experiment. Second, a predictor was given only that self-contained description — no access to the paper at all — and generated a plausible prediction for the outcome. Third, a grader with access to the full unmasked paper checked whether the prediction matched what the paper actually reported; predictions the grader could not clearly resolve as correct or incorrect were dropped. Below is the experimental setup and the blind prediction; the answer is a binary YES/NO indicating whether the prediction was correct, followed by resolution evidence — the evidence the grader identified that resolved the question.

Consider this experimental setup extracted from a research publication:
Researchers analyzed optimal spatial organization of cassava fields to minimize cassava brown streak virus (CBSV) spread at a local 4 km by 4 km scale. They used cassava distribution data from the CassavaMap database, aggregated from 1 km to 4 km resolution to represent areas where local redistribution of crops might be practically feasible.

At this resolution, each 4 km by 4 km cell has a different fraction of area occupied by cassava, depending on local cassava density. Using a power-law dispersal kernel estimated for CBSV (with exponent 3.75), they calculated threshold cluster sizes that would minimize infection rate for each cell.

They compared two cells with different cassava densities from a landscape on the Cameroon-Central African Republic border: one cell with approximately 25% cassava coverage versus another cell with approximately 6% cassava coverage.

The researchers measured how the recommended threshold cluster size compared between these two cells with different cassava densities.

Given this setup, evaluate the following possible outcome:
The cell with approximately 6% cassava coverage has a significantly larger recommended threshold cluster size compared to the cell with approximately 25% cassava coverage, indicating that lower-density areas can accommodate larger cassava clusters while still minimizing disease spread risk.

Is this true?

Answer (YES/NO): YES